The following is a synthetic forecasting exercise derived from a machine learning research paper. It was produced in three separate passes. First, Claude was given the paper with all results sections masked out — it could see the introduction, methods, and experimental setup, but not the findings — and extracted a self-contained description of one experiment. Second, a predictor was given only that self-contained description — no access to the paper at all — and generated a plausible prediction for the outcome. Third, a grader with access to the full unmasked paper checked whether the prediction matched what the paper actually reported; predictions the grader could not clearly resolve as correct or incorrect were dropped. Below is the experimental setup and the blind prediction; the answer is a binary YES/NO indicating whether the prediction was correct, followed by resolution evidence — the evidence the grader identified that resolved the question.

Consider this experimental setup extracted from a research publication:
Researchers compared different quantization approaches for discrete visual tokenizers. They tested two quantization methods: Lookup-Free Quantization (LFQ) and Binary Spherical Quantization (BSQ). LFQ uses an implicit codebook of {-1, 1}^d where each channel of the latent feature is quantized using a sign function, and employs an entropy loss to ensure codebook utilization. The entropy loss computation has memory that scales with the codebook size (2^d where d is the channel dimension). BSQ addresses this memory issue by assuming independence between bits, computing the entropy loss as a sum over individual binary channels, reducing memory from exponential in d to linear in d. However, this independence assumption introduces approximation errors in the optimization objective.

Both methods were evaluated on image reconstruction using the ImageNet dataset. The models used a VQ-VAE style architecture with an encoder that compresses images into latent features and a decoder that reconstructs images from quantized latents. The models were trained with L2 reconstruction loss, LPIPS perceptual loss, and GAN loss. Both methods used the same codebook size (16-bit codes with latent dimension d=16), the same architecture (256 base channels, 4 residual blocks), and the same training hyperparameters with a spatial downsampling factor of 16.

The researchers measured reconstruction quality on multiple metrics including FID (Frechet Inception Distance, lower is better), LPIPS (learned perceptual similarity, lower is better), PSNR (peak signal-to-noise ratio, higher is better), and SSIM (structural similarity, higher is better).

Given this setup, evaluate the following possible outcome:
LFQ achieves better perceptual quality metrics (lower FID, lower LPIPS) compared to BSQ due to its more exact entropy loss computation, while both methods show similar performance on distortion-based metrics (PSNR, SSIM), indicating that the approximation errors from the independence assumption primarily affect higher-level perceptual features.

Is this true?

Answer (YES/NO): NO